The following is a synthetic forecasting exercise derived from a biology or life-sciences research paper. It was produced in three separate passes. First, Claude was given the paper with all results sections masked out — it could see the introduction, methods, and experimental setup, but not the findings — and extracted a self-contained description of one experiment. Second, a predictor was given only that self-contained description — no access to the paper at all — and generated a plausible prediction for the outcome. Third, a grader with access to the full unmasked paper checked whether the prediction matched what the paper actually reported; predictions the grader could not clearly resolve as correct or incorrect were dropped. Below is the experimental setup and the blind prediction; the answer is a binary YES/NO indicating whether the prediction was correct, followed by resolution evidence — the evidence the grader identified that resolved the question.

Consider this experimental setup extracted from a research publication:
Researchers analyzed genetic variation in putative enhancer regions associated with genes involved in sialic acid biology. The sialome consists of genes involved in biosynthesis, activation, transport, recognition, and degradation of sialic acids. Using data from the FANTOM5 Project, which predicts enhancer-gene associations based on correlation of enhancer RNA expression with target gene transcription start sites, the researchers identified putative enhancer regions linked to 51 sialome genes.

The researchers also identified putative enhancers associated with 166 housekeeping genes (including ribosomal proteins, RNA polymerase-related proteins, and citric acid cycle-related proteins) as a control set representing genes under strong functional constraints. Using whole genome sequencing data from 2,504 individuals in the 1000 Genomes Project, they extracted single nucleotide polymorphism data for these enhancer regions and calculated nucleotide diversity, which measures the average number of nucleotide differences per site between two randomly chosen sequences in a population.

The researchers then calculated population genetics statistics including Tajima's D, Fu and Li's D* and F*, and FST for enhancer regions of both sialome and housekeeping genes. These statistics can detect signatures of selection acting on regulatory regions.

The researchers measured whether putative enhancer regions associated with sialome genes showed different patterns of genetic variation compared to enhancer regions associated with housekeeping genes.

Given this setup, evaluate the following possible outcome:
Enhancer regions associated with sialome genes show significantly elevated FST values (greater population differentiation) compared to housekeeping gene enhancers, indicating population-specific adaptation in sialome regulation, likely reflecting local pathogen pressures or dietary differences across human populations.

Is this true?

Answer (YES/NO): NO